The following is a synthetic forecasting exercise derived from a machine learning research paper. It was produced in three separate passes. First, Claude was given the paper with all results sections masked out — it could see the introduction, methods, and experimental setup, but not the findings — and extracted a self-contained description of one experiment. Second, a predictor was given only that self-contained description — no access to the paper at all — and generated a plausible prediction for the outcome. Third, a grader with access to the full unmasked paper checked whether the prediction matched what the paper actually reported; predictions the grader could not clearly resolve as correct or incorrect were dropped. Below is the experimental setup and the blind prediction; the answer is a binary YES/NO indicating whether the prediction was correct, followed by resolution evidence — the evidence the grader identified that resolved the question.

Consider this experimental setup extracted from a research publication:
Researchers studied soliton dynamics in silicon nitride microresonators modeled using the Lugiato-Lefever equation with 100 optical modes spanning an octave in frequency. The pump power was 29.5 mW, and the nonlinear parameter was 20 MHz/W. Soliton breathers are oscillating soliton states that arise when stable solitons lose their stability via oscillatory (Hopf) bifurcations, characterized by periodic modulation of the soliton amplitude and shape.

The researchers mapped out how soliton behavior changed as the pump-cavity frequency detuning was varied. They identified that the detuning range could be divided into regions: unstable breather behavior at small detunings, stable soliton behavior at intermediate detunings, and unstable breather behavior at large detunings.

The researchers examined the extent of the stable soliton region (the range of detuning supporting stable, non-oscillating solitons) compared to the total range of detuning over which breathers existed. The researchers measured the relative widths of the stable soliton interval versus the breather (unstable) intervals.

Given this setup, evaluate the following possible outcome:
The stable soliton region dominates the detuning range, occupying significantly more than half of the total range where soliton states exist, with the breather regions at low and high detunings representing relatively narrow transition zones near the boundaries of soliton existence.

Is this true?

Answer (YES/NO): NO